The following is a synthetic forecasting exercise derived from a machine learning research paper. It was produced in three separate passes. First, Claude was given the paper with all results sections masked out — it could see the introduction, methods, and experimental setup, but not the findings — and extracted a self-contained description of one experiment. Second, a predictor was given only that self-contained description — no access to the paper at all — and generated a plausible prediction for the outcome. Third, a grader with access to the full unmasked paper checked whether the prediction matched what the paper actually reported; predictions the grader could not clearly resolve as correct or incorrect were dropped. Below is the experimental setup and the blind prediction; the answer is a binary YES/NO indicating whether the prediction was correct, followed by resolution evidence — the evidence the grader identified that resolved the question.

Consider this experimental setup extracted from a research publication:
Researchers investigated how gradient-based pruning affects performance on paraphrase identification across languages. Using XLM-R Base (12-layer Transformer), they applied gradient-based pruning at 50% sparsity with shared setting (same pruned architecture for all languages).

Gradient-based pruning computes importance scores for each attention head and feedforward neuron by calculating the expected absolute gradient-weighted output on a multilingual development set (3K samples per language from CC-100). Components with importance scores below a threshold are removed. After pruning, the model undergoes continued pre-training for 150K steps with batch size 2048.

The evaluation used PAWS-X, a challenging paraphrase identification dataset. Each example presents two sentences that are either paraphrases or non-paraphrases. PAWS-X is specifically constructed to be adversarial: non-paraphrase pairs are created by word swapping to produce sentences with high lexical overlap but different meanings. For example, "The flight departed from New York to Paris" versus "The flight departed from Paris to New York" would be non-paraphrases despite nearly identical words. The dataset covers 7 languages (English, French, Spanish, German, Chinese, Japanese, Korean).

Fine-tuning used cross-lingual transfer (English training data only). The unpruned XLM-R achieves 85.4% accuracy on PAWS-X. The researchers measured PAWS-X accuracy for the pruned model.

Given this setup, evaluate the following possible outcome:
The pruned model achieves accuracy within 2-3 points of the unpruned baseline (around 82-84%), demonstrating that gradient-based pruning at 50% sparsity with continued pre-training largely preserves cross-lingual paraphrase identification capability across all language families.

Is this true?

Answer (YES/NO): YES